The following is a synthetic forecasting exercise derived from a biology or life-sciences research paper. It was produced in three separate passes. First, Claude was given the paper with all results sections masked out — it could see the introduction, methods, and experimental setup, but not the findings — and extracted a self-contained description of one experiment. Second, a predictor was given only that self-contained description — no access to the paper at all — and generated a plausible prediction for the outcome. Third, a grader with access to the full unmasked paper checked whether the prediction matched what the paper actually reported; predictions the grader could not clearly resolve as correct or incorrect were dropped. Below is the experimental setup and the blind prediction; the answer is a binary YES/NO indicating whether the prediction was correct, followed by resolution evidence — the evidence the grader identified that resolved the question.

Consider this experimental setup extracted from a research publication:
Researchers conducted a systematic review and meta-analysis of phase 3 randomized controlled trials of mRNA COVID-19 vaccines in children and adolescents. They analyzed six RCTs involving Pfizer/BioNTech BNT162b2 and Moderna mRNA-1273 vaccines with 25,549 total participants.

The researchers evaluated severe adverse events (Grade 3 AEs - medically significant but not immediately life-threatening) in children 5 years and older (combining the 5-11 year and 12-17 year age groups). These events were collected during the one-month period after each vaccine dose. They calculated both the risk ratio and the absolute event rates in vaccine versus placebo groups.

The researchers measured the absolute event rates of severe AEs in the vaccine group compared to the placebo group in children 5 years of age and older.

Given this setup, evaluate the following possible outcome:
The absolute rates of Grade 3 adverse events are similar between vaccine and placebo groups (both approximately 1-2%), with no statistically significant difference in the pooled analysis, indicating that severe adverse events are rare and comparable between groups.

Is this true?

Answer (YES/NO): NO